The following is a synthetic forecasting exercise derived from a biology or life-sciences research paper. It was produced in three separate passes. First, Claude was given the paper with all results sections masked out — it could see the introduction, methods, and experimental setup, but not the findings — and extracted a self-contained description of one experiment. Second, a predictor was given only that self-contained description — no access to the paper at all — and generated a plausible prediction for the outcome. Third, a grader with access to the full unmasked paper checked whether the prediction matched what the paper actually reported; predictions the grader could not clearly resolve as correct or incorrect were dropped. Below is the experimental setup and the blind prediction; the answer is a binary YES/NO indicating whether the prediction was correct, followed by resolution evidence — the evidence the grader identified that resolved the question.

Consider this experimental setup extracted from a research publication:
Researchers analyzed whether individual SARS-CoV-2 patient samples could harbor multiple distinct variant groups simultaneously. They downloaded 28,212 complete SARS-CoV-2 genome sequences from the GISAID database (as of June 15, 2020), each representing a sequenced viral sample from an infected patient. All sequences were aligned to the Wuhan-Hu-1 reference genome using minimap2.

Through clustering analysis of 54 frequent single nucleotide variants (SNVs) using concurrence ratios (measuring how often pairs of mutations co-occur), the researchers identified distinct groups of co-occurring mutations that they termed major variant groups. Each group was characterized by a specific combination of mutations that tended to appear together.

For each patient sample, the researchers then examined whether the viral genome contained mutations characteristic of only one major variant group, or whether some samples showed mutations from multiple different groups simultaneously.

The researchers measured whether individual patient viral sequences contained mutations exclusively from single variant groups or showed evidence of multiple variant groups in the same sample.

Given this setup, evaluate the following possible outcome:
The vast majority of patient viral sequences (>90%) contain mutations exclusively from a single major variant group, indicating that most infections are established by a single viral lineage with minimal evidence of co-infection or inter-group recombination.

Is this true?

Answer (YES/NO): YES